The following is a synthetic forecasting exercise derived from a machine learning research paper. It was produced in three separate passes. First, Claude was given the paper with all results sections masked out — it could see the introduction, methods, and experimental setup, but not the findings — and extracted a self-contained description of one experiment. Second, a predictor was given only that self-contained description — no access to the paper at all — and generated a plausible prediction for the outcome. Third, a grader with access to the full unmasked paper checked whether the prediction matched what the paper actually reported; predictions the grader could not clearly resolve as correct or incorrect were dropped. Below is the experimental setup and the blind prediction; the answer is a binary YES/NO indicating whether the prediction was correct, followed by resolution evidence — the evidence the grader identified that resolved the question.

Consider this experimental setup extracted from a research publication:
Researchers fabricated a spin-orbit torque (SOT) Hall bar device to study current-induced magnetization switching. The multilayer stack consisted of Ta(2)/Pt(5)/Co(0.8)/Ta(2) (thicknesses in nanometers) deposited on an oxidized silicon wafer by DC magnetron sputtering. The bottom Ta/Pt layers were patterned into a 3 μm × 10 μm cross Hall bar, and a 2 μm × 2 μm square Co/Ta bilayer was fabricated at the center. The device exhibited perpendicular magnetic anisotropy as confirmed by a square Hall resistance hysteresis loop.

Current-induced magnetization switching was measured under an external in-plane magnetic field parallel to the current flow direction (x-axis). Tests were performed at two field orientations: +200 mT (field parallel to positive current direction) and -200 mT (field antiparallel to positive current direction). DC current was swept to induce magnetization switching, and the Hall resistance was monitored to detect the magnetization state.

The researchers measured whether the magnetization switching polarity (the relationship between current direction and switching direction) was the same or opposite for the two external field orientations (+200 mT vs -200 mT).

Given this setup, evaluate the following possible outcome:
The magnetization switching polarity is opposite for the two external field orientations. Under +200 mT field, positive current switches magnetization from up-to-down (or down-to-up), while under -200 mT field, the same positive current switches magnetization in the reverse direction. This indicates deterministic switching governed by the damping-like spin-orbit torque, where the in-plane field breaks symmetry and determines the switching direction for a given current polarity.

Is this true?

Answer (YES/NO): YES